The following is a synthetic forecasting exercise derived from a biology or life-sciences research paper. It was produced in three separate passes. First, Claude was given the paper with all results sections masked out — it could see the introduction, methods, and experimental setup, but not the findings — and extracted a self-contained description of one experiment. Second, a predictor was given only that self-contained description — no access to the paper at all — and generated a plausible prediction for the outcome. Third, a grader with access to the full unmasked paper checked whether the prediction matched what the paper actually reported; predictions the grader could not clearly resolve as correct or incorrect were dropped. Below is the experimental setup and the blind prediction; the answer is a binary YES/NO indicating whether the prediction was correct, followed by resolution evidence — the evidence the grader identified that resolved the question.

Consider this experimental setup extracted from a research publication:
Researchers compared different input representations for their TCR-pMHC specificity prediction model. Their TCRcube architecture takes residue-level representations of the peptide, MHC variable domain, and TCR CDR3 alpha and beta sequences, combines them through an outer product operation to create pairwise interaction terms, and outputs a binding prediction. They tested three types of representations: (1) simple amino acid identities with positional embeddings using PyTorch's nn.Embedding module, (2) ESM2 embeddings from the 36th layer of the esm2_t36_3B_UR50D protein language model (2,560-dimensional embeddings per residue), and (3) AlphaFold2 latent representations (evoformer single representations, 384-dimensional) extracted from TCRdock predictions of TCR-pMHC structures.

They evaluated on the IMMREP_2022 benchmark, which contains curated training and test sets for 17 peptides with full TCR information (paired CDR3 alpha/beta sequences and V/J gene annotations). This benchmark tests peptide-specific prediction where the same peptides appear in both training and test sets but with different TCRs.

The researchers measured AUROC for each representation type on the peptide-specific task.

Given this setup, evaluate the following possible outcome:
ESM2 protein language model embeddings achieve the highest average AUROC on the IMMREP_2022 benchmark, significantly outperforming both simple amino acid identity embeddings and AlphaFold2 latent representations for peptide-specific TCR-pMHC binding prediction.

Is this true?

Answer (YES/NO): NO